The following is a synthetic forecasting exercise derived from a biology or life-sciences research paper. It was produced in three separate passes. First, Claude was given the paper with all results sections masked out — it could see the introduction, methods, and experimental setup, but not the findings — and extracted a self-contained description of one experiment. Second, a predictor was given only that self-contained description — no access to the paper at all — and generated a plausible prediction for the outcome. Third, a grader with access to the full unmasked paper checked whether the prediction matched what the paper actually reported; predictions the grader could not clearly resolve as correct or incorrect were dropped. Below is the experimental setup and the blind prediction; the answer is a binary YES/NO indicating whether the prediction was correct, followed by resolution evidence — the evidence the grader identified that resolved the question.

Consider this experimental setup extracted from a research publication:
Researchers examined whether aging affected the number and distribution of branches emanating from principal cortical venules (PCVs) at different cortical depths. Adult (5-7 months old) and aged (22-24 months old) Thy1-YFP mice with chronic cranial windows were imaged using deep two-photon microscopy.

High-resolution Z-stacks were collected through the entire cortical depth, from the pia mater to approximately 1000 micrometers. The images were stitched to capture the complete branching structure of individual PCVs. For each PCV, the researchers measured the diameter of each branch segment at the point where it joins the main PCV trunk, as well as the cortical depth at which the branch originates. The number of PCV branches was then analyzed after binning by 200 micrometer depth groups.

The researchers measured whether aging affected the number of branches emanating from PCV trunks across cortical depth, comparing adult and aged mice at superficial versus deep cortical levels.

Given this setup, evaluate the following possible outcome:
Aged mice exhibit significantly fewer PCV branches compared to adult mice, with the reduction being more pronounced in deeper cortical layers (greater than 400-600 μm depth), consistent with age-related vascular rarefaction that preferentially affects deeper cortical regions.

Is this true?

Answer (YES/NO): NO